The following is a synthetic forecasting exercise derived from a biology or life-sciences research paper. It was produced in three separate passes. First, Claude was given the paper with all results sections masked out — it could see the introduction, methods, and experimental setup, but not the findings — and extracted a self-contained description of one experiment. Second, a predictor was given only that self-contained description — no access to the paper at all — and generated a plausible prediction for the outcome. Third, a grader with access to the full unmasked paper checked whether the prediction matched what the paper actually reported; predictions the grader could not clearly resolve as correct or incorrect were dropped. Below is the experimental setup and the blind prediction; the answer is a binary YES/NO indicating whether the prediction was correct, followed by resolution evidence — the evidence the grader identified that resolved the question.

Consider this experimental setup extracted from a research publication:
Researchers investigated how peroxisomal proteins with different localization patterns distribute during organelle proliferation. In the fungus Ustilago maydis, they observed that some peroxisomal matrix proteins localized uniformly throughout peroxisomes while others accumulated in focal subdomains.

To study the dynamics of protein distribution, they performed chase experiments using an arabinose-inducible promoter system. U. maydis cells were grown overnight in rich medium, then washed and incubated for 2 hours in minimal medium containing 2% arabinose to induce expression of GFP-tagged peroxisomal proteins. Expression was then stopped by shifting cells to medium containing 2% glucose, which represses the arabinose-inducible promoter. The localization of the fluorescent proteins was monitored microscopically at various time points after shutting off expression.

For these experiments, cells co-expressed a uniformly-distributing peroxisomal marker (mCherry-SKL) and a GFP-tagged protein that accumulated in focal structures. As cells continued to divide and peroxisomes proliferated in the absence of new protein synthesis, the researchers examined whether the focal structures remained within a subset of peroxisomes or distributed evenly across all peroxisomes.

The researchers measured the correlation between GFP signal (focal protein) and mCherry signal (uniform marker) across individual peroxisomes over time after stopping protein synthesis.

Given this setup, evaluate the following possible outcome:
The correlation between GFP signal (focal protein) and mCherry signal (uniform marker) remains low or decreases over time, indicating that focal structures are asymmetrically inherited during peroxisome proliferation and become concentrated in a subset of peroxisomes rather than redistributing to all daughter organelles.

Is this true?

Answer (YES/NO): YES